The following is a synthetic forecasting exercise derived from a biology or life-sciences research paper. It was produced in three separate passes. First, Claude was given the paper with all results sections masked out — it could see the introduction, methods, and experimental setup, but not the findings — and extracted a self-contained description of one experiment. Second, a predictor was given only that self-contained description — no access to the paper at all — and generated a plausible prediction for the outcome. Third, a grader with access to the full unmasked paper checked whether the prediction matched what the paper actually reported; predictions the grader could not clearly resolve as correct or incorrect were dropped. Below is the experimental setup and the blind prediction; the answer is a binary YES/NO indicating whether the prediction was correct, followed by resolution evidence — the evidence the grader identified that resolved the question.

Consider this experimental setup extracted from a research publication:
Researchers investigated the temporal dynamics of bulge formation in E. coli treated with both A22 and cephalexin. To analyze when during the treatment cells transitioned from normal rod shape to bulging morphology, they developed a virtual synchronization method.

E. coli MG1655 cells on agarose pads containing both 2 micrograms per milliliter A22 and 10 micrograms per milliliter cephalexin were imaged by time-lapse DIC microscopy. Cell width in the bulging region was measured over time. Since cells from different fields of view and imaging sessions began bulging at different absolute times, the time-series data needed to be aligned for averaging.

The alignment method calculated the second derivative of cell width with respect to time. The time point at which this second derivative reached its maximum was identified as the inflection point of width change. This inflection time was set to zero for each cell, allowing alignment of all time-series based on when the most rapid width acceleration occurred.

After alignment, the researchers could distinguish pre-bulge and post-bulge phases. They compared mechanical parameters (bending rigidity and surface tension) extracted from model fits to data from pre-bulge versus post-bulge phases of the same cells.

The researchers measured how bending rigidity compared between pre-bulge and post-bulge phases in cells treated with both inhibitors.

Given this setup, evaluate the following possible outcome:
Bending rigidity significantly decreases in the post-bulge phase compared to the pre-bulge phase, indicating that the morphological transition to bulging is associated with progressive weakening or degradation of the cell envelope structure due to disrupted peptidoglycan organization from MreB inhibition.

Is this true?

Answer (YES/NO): NO